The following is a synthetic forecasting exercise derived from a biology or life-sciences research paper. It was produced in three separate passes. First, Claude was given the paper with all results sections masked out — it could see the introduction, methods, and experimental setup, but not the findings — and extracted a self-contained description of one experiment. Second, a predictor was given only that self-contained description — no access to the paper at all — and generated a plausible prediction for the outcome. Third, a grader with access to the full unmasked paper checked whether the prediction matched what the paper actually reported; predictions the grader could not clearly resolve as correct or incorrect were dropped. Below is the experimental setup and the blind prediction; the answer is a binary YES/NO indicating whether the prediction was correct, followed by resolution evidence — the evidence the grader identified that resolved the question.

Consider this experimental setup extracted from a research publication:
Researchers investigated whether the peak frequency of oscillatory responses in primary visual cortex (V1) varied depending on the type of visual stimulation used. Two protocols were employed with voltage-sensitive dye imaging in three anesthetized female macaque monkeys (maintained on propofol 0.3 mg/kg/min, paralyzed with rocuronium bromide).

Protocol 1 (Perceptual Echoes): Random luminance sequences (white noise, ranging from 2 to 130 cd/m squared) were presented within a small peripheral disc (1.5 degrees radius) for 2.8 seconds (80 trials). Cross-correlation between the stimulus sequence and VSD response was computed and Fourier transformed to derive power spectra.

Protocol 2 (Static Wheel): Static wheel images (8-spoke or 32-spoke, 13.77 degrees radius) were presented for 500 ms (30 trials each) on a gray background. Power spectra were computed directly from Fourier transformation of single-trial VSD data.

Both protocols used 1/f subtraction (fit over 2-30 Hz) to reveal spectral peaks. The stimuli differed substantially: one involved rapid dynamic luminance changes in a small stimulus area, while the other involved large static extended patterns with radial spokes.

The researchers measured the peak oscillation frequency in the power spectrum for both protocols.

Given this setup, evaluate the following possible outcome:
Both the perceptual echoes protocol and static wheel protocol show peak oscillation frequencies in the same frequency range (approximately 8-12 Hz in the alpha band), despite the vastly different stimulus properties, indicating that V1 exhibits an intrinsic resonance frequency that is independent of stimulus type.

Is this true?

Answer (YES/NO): YES